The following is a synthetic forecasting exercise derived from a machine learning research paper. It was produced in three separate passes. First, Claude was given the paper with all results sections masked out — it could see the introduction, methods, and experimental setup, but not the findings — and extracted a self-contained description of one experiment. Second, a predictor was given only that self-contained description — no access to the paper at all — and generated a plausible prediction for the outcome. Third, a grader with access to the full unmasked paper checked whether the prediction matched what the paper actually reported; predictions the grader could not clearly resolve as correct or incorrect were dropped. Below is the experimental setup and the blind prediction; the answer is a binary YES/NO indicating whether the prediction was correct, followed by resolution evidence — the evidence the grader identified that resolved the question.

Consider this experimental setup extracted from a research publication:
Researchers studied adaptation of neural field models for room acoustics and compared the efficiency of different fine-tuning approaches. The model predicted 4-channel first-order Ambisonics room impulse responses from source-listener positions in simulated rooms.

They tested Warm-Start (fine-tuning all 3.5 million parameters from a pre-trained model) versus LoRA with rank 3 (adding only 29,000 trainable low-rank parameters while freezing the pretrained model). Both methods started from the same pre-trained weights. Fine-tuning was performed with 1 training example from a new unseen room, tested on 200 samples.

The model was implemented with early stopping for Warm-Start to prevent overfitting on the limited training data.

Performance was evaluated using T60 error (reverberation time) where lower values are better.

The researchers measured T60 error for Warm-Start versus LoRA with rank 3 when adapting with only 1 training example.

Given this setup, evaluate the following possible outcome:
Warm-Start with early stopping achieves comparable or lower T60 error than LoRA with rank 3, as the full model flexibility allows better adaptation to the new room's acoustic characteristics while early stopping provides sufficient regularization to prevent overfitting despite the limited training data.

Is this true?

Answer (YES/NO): NO